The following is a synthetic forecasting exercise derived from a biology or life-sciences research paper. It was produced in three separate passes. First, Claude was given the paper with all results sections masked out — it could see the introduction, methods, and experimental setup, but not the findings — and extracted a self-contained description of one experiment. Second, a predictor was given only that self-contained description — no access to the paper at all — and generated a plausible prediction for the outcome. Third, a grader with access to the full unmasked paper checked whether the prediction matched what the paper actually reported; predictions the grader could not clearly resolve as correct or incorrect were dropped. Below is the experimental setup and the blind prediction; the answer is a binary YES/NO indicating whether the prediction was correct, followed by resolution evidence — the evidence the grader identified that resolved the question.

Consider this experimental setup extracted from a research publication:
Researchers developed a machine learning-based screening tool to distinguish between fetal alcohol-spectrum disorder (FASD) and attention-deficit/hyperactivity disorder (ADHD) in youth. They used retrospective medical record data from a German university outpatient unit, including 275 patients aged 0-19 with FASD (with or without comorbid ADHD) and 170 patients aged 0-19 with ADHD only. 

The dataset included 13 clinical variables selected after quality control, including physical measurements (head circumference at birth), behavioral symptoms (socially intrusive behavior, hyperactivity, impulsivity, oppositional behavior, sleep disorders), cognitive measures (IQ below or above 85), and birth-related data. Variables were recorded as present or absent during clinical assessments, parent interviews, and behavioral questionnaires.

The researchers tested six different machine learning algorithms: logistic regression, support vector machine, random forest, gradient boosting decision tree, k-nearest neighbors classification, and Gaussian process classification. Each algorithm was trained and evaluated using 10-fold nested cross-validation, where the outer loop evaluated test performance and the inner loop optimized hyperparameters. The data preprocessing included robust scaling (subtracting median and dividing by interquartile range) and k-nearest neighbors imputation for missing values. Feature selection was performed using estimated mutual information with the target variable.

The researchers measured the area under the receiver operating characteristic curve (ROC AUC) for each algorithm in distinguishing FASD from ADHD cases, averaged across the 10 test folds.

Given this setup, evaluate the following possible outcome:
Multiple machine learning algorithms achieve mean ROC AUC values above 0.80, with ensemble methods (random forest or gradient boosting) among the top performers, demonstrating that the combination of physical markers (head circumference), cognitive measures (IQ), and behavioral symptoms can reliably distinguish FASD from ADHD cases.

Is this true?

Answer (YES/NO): YES